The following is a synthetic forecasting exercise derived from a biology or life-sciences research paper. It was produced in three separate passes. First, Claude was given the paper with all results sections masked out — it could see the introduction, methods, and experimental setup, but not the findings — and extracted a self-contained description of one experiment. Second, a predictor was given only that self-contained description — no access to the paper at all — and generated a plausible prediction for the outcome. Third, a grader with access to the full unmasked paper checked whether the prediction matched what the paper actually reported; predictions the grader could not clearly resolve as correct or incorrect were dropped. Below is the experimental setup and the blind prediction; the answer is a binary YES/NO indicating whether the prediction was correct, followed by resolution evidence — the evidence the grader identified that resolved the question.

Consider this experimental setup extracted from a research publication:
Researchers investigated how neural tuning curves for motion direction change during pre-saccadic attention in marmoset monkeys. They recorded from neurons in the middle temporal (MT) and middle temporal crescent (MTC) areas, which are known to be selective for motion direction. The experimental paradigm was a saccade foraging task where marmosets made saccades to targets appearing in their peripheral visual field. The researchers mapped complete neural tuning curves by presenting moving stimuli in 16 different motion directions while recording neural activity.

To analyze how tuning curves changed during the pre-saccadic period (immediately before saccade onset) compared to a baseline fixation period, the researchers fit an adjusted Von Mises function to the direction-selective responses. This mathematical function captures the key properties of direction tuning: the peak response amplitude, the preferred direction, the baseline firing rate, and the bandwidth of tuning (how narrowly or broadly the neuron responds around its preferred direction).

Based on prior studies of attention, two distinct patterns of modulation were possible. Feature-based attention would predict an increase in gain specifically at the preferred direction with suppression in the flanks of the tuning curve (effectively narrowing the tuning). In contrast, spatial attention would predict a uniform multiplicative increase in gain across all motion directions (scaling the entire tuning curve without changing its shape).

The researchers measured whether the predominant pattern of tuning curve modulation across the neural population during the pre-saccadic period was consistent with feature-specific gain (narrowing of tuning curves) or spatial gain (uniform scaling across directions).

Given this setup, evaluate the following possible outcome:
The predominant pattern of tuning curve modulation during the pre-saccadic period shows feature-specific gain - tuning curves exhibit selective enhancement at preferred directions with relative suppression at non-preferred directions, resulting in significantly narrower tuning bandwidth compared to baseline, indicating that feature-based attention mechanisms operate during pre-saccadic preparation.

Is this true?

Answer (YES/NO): NO